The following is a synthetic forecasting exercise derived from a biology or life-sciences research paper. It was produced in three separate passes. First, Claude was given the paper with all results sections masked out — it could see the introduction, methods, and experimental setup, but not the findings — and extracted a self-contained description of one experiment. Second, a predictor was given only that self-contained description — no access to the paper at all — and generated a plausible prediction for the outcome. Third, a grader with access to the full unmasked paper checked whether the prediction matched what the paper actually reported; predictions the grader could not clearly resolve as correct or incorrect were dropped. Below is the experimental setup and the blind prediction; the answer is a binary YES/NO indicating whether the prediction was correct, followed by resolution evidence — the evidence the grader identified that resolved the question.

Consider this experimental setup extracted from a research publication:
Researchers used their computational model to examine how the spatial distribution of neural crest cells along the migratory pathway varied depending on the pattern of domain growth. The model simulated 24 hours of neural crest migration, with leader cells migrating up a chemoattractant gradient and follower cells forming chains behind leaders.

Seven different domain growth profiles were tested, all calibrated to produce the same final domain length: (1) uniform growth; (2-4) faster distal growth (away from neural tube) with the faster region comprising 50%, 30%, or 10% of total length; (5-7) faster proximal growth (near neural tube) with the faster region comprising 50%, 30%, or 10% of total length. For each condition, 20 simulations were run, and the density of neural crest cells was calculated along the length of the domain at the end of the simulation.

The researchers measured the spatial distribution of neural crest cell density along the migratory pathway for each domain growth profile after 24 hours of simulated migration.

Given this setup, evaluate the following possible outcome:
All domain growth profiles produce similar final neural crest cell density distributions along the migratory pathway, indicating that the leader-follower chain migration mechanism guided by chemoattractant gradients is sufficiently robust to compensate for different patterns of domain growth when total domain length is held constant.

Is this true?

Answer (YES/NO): NO